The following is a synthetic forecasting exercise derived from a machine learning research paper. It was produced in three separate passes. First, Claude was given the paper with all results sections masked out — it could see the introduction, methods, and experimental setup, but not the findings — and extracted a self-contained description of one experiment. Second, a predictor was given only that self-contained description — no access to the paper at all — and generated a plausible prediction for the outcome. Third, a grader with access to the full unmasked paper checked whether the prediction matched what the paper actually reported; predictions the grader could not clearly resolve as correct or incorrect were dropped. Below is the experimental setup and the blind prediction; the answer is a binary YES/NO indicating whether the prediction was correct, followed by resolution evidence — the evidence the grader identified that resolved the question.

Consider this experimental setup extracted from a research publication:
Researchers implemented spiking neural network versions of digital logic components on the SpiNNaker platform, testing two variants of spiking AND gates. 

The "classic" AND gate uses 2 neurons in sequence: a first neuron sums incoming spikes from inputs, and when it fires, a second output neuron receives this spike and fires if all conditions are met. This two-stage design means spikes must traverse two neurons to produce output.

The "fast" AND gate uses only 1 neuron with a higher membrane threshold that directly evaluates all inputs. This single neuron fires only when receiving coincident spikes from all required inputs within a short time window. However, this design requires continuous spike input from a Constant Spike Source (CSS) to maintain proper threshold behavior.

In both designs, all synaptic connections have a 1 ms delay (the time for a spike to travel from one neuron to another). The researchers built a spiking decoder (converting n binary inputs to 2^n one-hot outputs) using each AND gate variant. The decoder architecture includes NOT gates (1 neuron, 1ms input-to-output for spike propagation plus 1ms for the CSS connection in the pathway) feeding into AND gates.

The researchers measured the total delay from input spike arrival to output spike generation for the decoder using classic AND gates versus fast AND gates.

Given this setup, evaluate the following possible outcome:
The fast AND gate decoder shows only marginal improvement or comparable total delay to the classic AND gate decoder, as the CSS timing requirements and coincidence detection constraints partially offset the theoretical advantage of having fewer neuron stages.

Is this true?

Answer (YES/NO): NO